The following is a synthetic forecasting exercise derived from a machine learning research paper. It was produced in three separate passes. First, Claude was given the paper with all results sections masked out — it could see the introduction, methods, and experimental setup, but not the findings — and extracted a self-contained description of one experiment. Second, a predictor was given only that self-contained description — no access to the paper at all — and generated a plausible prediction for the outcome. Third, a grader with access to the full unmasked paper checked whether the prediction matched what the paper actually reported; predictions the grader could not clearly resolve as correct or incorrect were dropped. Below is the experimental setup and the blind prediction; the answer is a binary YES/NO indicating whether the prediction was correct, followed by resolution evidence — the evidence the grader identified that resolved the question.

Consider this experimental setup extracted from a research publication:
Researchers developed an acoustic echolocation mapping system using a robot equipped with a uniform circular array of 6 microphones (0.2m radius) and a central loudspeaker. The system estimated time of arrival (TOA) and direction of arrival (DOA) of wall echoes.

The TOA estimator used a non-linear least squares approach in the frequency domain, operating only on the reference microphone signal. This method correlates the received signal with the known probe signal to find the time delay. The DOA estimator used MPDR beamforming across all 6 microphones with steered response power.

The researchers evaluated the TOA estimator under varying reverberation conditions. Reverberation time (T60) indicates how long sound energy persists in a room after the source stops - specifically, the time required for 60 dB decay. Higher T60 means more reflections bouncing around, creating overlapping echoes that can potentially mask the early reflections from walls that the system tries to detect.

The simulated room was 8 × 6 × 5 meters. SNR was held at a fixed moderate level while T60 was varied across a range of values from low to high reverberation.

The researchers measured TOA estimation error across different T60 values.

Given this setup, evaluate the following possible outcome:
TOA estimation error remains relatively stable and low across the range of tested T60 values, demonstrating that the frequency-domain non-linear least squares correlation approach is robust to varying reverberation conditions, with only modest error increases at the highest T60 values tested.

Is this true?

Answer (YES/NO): NO